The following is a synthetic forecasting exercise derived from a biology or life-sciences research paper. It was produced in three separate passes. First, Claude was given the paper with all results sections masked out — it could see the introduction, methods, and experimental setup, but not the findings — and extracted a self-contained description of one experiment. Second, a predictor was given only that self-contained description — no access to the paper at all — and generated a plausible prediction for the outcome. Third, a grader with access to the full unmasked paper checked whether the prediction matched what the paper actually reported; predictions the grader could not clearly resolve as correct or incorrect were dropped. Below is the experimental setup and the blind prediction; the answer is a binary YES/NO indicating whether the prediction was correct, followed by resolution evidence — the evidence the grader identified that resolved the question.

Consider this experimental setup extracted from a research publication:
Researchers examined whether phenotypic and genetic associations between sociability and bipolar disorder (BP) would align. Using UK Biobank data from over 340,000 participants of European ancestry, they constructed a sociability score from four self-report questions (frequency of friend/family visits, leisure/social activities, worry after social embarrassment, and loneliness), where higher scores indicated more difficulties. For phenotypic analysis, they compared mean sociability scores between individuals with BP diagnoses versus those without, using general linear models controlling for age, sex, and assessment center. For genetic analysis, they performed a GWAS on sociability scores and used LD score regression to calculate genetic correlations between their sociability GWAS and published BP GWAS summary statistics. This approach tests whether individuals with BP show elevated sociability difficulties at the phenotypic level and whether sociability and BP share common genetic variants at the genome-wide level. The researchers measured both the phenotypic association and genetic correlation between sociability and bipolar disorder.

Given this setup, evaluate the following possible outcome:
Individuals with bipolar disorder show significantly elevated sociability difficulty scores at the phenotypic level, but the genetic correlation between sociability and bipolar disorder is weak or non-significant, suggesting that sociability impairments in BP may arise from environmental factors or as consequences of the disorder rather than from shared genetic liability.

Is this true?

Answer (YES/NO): YES